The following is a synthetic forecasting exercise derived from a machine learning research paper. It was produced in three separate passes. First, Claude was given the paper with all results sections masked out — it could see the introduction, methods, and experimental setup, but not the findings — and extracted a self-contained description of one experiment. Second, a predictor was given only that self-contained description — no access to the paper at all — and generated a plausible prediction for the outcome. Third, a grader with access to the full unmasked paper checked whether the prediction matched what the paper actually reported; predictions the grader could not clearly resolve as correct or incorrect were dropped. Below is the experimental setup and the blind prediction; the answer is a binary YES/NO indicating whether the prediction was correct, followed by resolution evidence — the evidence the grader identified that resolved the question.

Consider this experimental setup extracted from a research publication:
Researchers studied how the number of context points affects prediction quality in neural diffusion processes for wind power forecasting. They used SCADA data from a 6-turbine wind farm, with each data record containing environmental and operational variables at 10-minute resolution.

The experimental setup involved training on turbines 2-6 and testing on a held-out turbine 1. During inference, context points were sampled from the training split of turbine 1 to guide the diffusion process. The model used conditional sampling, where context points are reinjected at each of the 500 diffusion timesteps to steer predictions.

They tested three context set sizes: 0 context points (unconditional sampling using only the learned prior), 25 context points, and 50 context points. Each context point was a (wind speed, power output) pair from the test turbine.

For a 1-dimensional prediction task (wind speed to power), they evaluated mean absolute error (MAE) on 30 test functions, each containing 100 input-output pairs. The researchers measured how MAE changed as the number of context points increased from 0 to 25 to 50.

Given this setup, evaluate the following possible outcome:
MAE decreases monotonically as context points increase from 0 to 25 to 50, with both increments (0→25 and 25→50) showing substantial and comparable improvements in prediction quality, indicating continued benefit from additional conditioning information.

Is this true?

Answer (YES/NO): NO